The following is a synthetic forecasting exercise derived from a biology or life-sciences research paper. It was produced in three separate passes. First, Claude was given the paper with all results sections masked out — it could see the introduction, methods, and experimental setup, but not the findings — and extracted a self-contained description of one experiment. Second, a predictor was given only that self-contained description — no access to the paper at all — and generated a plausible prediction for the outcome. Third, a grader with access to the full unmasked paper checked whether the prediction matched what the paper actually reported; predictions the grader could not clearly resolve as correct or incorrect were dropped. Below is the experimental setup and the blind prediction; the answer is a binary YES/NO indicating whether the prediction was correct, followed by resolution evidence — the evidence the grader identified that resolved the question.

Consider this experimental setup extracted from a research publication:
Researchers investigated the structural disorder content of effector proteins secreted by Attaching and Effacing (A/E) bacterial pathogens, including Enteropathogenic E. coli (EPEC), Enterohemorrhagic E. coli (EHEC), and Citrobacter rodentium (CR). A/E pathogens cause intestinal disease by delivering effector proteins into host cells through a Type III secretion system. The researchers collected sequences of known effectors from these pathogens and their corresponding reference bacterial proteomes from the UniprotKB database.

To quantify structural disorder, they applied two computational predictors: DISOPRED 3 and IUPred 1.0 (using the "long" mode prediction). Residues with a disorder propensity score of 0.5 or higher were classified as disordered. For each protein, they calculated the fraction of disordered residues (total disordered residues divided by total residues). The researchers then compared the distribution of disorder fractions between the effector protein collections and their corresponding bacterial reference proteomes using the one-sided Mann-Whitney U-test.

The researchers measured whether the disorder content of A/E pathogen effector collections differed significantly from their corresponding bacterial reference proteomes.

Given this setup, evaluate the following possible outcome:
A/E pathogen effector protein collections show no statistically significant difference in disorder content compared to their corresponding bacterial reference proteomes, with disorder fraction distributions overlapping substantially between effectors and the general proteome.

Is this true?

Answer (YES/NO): NO